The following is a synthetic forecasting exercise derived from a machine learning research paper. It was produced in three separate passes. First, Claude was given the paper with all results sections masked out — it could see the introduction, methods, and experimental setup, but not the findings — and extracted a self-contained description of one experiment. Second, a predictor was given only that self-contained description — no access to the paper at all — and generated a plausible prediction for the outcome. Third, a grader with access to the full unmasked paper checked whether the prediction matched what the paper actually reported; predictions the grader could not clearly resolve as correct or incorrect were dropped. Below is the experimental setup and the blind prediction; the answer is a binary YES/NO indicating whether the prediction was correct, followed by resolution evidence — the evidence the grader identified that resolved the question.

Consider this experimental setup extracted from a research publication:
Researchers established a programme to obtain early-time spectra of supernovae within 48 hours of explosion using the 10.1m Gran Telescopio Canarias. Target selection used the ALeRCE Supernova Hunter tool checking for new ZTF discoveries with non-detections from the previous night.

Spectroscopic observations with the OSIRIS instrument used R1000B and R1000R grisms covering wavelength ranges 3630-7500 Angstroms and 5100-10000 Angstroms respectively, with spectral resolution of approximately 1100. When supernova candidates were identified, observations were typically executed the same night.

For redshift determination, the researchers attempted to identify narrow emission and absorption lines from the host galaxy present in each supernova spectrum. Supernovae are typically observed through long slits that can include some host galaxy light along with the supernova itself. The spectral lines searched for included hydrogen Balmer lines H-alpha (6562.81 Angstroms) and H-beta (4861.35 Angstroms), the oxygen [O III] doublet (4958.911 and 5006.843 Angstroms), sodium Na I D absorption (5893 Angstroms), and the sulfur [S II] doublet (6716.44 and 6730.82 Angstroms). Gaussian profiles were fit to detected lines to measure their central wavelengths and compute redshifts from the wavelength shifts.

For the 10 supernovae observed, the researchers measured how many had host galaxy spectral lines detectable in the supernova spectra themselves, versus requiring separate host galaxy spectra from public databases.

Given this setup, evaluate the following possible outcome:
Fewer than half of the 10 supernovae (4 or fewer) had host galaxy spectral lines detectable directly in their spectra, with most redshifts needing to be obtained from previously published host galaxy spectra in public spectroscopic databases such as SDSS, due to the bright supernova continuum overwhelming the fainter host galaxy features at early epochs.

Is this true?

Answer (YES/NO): NO